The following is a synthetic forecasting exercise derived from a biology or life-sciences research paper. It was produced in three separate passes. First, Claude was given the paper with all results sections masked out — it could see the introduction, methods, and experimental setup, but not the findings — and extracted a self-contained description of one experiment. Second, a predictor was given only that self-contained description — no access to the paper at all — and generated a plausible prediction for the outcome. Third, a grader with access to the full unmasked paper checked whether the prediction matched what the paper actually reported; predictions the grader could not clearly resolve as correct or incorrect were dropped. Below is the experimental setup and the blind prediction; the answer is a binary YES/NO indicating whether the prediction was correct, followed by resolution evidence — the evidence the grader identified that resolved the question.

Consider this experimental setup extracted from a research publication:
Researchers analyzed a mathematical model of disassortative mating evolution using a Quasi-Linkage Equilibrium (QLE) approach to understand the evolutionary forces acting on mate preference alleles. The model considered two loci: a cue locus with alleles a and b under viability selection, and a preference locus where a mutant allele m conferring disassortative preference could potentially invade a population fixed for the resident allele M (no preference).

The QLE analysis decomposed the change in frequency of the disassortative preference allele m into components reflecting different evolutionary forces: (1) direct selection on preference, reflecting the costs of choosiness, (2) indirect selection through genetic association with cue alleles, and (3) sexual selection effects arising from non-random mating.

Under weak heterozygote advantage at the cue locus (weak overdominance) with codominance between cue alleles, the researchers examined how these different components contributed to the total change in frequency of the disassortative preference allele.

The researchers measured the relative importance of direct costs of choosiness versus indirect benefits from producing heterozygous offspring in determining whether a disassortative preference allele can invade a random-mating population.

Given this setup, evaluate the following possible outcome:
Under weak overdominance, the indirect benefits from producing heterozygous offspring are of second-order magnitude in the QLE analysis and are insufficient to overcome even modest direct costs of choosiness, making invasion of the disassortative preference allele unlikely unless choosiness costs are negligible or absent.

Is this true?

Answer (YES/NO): NO